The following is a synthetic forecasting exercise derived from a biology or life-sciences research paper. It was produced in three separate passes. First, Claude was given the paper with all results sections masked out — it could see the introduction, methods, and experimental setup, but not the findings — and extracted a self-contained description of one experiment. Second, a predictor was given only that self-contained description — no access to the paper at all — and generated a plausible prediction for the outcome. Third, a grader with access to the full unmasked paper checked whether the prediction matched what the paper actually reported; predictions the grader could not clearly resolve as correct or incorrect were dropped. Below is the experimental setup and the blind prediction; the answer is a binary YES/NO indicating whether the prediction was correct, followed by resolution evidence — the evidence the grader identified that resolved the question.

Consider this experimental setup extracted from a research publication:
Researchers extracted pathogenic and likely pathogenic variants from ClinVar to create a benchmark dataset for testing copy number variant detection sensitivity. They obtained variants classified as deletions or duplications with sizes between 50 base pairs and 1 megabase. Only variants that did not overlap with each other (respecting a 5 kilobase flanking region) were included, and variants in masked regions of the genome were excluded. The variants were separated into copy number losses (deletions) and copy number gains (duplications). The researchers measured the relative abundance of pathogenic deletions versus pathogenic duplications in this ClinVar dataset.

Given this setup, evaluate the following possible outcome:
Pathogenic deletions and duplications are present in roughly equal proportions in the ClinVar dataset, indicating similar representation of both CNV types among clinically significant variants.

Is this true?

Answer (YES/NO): NO